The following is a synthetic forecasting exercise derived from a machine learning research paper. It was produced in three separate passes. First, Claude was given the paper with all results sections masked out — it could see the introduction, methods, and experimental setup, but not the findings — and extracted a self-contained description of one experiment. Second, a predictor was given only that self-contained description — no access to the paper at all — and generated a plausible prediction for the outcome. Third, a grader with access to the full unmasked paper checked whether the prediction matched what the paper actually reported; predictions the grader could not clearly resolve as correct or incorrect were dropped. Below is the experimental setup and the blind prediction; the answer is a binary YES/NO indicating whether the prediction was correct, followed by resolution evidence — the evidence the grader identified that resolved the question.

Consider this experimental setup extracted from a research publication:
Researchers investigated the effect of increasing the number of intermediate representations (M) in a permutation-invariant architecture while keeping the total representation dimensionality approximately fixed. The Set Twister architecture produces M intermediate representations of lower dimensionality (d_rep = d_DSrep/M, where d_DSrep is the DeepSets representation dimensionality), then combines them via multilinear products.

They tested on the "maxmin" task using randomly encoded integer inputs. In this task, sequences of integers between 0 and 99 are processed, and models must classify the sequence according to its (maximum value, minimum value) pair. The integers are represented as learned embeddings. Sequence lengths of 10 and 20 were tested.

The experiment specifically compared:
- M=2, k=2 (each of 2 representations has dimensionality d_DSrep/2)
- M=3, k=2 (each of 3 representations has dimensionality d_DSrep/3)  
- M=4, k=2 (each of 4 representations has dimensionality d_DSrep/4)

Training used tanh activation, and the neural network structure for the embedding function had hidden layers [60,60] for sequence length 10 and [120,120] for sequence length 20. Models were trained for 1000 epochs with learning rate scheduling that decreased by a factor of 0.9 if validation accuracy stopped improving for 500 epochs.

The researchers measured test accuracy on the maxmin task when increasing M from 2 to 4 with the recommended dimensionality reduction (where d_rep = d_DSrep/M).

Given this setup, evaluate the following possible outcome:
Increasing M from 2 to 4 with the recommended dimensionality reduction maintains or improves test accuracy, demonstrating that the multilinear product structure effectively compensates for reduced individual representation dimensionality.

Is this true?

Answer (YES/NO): NO